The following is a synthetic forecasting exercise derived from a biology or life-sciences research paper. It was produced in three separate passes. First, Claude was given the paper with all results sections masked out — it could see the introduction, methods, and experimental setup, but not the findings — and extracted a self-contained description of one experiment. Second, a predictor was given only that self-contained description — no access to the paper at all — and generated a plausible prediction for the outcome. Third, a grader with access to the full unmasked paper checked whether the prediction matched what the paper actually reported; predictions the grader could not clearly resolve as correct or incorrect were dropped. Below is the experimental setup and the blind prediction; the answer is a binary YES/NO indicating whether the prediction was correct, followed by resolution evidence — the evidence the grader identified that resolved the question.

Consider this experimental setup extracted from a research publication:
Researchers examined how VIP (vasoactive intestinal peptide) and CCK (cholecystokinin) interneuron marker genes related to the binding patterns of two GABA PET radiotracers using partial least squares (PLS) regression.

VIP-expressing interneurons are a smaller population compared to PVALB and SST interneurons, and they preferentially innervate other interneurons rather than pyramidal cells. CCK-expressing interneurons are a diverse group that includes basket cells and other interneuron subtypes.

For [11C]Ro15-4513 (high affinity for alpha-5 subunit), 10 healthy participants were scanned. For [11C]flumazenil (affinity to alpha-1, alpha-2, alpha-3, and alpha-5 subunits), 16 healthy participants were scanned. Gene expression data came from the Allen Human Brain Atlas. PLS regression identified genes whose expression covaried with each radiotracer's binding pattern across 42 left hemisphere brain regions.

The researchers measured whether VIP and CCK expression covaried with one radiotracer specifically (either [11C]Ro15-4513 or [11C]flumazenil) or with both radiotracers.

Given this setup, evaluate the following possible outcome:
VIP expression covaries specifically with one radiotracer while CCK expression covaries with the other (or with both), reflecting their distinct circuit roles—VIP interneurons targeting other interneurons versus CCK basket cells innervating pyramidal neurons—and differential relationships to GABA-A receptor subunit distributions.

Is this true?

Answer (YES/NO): NO